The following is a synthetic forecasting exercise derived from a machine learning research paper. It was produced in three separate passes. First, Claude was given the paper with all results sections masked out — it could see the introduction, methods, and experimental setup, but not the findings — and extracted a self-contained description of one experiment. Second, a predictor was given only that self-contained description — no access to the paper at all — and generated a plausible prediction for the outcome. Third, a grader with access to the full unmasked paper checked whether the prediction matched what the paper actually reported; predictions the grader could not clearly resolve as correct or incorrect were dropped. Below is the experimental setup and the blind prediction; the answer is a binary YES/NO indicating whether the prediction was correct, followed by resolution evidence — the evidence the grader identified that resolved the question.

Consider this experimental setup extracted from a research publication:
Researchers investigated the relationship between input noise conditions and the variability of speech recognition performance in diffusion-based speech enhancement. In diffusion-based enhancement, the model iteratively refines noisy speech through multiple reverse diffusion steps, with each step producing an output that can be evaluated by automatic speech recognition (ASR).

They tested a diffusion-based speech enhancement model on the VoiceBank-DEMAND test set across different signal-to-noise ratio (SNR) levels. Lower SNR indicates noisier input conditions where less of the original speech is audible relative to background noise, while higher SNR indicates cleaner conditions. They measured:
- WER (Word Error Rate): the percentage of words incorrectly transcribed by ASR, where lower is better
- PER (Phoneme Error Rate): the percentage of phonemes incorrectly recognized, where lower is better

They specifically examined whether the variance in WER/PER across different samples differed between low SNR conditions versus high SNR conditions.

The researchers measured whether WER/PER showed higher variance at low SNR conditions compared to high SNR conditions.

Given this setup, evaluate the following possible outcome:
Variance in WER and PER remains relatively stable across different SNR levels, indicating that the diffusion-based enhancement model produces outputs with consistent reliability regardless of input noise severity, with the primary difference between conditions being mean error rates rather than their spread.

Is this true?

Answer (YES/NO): NO